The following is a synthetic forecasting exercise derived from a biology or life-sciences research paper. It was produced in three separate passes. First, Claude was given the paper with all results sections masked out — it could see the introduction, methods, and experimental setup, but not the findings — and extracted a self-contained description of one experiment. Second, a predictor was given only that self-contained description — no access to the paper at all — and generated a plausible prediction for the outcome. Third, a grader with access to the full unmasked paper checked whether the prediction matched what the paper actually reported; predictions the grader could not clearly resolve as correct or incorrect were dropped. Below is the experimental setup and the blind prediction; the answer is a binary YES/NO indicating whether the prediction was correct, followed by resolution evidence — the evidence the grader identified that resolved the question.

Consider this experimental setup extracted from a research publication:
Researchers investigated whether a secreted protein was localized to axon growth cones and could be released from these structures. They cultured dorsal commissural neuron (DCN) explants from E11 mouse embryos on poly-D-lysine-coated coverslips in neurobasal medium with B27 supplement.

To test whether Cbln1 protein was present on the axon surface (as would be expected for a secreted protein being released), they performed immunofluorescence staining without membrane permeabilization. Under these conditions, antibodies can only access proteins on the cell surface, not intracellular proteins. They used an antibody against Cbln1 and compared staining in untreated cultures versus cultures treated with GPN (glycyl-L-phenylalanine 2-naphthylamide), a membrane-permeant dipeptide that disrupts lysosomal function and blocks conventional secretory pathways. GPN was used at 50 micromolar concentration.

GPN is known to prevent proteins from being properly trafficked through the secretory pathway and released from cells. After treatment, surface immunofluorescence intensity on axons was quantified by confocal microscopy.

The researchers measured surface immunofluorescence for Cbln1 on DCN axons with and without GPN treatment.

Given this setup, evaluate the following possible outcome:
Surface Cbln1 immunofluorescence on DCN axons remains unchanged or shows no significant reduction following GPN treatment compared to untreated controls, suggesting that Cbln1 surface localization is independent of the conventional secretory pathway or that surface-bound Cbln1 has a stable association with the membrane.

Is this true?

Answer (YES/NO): NO